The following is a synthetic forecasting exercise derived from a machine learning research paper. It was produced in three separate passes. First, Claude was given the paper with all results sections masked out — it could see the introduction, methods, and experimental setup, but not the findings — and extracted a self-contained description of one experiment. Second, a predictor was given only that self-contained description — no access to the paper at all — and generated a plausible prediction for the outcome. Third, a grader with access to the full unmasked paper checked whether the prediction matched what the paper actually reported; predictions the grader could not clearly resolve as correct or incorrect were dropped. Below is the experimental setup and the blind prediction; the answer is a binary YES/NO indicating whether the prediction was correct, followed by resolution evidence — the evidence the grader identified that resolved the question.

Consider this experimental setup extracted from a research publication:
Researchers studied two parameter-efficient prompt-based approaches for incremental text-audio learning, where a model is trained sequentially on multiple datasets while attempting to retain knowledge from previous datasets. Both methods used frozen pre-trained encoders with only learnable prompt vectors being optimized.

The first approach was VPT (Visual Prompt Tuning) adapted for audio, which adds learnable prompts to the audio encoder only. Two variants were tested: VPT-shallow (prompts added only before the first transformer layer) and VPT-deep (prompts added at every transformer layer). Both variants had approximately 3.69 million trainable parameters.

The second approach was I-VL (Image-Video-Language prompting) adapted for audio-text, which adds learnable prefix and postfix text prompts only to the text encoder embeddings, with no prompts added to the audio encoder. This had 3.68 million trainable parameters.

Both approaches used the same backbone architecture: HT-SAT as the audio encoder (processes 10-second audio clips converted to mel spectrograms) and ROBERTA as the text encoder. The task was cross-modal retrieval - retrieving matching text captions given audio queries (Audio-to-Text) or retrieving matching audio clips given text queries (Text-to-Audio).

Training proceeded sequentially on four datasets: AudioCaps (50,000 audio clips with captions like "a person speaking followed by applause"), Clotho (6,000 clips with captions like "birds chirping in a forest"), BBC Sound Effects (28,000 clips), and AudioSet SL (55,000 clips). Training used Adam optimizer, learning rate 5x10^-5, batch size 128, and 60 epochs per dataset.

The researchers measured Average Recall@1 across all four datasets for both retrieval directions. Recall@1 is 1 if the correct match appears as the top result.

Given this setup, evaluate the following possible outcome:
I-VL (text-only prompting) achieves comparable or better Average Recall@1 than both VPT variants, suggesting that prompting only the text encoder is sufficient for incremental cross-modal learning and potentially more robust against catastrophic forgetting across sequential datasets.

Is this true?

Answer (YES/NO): YES